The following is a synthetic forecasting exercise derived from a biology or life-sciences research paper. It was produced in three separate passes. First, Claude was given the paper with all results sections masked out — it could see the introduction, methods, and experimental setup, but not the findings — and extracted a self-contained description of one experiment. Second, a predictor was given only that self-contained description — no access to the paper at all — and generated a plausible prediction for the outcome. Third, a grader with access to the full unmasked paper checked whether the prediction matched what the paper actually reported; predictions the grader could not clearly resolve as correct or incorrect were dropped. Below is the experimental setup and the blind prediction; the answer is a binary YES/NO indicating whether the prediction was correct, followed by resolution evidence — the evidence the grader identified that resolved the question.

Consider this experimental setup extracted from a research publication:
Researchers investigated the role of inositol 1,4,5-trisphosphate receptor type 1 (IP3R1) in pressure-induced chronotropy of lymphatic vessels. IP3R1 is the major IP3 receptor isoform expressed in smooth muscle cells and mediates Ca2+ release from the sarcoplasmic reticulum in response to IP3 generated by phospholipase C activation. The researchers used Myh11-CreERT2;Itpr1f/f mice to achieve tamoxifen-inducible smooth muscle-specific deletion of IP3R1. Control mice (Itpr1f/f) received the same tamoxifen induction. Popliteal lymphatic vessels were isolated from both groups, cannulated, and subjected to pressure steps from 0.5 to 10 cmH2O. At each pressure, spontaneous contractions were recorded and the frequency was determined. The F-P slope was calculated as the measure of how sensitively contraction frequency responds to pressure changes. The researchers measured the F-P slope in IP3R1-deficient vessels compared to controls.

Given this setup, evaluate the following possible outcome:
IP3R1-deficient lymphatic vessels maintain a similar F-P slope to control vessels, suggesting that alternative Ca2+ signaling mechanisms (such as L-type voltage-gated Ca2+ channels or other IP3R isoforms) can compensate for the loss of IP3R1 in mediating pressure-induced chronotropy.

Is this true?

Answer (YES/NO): NO